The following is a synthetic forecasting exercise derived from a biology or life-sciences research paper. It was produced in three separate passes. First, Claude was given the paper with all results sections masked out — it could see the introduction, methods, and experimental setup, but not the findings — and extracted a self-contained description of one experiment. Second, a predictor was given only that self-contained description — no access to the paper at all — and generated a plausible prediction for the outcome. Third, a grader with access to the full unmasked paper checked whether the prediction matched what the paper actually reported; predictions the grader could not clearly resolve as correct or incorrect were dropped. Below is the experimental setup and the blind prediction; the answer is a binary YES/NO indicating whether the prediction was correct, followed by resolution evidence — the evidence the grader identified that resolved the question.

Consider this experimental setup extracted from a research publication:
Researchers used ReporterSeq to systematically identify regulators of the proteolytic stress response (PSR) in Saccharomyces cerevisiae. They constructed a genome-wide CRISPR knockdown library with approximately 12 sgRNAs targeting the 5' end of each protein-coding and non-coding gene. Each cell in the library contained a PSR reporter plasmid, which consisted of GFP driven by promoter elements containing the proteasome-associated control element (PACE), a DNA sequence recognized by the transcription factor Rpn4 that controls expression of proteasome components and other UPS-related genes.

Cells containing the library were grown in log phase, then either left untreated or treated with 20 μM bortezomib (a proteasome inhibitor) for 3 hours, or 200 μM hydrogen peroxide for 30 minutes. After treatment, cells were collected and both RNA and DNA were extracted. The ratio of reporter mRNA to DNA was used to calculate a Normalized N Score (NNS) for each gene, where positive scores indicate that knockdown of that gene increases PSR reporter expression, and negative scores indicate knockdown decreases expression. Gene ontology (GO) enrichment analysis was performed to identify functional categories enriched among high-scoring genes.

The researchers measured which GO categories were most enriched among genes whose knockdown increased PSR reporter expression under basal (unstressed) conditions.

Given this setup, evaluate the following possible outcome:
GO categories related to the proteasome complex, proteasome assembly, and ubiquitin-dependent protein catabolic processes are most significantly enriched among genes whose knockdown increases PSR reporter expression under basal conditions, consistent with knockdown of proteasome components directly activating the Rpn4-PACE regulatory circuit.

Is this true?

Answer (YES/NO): YES